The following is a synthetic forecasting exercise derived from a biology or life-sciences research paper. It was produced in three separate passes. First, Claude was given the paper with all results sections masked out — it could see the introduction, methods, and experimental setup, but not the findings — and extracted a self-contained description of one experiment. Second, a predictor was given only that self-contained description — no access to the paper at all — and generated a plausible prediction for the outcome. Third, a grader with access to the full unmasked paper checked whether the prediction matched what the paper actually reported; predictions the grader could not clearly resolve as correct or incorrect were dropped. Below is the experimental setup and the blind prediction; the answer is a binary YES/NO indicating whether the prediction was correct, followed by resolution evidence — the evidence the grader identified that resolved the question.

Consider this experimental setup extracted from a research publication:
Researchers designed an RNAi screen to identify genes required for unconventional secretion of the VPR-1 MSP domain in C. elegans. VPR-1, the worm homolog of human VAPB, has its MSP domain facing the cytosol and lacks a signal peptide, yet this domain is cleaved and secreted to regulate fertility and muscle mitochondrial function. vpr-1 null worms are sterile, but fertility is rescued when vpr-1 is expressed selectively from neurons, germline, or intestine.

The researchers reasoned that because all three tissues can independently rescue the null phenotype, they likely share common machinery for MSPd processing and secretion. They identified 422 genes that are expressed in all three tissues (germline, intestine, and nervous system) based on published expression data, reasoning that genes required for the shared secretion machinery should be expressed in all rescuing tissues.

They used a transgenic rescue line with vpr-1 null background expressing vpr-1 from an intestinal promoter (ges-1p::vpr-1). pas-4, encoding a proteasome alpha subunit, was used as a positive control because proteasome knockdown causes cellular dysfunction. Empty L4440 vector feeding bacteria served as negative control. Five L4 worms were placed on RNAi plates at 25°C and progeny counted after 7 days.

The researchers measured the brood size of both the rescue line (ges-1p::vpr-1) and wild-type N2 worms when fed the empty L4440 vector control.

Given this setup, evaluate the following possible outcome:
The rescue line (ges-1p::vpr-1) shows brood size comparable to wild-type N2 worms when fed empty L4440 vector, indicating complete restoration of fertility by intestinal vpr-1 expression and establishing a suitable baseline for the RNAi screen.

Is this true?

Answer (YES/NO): NO